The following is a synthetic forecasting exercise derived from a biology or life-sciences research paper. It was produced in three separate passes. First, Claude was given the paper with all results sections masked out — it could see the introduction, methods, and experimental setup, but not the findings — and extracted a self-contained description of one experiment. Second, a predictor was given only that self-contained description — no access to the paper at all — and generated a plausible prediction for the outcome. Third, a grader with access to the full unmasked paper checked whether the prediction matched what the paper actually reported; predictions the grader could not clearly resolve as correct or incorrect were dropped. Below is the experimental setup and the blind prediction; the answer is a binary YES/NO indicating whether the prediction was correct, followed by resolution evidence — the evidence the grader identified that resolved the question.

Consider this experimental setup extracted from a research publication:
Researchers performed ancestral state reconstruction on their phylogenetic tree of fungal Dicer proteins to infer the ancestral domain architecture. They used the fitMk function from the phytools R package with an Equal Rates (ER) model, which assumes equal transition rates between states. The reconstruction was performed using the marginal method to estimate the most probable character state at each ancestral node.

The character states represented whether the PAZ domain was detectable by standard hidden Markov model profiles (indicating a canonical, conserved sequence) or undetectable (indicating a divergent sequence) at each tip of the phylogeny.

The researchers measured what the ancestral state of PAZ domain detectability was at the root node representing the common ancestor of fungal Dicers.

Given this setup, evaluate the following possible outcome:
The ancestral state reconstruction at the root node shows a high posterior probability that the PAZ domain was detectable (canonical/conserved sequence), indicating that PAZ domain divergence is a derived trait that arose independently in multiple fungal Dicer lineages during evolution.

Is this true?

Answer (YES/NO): YES